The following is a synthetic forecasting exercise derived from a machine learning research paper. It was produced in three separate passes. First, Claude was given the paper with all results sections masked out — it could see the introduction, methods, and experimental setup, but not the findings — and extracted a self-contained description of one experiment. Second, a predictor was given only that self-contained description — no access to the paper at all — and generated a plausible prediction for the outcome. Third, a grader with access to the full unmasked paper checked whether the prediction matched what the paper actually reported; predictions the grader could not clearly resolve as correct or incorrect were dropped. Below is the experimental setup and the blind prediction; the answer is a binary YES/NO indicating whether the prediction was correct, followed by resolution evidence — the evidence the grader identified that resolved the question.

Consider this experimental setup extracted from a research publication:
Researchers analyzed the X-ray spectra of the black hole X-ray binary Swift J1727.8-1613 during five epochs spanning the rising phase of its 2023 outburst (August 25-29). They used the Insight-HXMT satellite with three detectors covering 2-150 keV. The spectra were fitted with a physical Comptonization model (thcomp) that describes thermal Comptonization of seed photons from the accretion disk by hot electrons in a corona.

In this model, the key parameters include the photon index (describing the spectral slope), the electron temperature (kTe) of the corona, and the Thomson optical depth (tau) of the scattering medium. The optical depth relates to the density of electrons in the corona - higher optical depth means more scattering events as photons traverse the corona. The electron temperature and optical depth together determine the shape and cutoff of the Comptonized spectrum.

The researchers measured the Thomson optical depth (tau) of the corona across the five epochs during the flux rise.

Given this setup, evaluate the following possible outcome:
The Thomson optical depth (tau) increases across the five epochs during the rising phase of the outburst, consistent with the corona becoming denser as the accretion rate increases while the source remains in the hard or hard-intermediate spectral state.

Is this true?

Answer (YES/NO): NO